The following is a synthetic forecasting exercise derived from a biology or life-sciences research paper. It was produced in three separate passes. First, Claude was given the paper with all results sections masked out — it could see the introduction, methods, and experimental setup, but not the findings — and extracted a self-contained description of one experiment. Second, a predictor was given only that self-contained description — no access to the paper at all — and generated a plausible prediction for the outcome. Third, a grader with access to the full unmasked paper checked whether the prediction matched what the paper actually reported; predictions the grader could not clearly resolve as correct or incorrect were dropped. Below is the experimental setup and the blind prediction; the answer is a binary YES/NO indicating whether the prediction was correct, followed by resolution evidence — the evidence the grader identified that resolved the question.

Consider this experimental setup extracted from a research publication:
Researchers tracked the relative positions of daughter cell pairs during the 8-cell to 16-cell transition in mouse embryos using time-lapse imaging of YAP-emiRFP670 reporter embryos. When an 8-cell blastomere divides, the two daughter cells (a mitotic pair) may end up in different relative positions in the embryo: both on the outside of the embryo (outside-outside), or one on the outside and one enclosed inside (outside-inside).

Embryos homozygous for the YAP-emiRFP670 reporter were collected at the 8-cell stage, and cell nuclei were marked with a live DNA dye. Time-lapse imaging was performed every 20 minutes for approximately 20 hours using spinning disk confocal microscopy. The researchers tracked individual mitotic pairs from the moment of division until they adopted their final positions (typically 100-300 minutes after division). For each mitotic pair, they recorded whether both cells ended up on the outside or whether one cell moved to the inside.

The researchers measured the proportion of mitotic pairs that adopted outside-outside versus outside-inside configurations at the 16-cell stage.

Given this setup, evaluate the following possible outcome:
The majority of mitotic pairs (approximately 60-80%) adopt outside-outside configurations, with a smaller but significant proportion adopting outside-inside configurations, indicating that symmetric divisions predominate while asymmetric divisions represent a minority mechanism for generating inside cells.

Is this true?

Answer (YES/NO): NO